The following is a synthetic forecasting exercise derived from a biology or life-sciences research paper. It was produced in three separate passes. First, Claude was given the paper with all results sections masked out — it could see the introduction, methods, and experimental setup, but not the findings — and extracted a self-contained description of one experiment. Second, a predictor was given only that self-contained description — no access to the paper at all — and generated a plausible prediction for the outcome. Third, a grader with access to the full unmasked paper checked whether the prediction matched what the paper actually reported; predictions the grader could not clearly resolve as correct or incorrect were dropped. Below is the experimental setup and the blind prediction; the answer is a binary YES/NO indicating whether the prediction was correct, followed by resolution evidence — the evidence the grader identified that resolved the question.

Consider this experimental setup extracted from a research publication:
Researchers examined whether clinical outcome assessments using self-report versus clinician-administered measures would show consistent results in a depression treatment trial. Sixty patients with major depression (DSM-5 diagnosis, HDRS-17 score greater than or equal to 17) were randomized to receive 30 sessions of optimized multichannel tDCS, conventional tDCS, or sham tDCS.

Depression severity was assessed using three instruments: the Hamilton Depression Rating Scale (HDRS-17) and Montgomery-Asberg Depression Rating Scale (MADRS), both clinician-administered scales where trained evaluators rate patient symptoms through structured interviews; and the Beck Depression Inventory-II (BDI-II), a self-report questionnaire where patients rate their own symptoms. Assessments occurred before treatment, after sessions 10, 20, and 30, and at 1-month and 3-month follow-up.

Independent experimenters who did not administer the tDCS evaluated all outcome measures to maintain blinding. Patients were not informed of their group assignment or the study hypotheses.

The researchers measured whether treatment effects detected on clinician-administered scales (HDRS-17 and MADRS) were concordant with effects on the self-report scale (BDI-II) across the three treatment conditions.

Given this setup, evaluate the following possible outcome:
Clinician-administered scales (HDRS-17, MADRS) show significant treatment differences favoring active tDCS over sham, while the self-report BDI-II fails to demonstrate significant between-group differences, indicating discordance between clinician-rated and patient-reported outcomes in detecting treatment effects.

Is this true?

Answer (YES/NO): NO